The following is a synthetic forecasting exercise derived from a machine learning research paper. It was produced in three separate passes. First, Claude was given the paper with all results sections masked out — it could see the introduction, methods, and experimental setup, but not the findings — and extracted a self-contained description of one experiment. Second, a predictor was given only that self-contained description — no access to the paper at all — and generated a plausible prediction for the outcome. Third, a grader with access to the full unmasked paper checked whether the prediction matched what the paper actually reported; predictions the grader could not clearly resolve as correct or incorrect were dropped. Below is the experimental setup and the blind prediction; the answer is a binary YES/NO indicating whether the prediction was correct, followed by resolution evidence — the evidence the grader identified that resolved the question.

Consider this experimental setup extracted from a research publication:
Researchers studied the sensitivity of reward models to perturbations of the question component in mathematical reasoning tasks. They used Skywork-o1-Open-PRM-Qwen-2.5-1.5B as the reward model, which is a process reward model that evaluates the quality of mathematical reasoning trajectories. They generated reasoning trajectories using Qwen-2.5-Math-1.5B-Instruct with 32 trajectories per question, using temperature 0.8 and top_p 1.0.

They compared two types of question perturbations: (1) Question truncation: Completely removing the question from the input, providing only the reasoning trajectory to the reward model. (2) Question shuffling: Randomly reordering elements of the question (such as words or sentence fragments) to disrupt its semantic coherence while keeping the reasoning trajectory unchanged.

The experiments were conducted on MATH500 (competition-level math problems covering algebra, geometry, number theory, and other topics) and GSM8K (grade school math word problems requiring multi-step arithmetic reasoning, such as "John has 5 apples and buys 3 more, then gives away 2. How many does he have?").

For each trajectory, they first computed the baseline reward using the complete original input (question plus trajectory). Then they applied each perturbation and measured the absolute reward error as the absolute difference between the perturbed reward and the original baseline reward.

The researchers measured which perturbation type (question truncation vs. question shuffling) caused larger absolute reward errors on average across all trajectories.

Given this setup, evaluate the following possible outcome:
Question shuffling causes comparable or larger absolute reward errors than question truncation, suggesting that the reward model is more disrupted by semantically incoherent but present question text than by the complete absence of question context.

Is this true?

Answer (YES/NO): YES